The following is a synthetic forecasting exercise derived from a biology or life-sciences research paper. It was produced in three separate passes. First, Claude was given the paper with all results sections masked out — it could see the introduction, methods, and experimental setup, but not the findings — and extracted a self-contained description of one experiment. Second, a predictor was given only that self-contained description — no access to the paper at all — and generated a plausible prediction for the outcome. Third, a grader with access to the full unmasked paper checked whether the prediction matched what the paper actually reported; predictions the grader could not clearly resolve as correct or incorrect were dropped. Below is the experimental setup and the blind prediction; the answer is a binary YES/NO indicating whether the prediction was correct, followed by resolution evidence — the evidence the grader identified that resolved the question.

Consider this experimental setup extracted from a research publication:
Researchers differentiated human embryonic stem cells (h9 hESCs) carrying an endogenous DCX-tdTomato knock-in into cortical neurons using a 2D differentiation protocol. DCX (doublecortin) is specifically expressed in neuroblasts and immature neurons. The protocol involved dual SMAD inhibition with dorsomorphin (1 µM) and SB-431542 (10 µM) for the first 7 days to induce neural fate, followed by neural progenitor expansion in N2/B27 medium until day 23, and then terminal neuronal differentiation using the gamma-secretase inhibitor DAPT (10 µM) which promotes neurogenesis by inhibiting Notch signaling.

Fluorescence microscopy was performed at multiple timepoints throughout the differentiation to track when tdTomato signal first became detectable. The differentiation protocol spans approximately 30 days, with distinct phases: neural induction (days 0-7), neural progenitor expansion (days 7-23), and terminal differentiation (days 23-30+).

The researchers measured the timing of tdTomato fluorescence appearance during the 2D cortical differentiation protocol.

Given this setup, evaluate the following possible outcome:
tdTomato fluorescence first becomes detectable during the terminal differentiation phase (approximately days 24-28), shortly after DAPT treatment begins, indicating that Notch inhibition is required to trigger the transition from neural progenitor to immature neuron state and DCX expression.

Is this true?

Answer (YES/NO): NO